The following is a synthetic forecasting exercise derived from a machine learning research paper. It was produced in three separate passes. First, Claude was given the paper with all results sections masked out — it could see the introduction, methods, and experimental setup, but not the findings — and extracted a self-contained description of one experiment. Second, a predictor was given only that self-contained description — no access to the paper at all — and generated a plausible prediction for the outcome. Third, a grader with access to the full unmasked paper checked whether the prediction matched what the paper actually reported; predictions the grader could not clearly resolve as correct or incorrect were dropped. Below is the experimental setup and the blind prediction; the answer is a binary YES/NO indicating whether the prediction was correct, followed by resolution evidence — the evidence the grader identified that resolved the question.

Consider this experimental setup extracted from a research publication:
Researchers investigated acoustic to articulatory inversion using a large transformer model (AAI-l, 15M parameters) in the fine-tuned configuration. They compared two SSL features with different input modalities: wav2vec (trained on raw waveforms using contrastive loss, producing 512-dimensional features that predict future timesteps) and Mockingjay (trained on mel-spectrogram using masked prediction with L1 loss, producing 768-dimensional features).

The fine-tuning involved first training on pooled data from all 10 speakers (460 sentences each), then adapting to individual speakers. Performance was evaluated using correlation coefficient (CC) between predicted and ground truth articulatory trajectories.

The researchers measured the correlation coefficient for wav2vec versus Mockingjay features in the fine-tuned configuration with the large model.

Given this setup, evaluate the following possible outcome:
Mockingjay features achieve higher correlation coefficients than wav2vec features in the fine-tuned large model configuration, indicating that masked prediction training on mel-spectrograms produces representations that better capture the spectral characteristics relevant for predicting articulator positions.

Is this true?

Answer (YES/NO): NO